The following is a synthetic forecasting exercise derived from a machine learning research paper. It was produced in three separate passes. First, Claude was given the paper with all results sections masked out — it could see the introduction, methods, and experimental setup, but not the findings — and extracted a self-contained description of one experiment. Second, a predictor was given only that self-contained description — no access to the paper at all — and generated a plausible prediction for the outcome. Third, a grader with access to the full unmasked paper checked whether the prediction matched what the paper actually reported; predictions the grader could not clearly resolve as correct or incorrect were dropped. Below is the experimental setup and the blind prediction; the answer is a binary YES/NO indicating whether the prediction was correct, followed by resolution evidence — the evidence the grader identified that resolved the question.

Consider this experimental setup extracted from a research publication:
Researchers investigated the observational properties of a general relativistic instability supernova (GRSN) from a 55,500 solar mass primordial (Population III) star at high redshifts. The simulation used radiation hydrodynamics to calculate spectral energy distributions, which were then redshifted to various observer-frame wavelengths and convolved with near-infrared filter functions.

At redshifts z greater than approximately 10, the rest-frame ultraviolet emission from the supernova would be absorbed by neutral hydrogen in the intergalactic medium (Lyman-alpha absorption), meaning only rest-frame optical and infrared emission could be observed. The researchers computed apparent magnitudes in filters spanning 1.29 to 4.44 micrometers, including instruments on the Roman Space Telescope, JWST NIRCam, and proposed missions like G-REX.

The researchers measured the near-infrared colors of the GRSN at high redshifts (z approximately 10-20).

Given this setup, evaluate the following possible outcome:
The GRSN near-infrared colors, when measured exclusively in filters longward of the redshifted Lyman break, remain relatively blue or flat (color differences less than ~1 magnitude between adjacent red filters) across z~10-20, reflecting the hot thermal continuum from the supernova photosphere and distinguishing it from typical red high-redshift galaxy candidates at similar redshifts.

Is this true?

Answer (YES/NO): NO